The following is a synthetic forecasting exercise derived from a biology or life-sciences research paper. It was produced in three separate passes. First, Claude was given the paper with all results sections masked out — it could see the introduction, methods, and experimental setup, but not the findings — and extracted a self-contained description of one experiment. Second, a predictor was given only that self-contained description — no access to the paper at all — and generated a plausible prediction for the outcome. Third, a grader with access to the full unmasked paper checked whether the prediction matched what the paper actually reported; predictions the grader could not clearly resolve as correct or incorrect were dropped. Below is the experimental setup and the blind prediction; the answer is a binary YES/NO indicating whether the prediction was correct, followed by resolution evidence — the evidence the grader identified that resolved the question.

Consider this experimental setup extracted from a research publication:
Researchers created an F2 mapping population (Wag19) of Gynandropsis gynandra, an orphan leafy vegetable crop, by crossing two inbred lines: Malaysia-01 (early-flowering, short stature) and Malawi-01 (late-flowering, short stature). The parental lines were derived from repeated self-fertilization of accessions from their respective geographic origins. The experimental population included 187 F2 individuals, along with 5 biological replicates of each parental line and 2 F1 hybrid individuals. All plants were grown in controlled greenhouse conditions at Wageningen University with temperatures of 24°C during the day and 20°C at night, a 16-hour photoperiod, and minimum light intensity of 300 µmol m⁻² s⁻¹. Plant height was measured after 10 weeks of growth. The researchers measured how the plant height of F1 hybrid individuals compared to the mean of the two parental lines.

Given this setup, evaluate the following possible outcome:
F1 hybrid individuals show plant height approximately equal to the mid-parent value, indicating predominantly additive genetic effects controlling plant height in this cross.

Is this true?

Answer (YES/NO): NO